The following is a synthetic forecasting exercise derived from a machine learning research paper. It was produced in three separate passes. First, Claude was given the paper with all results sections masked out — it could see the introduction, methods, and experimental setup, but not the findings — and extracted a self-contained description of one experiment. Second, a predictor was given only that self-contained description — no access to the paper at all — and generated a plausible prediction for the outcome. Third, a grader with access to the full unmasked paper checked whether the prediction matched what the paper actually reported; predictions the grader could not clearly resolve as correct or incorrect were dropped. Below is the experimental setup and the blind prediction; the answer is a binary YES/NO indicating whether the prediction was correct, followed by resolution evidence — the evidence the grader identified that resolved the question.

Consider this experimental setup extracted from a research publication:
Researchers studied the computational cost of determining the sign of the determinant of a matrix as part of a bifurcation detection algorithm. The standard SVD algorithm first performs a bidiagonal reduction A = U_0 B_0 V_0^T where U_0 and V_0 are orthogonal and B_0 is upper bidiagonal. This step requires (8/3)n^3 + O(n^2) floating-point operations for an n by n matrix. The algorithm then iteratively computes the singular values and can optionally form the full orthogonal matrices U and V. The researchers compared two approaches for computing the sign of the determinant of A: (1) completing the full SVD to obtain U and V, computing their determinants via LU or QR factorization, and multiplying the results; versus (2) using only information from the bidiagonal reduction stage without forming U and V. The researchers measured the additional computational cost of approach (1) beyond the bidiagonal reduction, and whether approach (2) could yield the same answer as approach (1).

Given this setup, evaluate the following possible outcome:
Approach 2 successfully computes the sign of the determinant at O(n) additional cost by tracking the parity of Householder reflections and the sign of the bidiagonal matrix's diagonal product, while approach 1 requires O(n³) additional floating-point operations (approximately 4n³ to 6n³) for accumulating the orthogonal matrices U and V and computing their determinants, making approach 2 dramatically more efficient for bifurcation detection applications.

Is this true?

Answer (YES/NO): YES